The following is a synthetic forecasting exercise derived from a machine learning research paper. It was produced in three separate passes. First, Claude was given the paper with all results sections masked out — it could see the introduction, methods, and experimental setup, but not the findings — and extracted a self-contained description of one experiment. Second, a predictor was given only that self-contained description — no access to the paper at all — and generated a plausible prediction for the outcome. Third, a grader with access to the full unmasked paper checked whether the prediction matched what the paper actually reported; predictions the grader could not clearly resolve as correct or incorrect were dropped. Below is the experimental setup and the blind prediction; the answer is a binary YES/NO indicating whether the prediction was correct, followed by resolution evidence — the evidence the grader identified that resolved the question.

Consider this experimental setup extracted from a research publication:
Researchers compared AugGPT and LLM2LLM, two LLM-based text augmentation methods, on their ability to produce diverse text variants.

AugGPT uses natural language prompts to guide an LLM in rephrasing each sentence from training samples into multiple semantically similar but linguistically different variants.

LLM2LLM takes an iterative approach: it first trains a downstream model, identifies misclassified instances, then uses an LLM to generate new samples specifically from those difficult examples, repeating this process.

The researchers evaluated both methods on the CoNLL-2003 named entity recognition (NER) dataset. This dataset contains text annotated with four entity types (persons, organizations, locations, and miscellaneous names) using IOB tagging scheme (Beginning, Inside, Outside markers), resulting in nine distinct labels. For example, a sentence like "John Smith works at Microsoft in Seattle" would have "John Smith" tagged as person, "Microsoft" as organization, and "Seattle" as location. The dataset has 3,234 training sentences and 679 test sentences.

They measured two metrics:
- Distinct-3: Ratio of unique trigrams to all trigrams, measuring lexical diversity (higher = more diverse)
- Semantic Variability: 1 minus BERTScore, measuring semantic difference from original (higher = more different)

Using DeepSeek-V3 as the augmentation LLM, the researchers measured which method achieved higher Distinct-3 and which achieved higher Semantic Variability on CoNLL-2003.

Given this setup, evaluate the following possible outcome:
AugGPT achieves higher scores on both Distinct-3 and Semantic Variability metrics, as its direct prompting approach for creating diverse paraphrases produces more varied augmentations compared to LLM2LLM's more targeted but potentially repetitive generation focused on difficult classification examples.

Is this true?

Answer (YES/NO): NO